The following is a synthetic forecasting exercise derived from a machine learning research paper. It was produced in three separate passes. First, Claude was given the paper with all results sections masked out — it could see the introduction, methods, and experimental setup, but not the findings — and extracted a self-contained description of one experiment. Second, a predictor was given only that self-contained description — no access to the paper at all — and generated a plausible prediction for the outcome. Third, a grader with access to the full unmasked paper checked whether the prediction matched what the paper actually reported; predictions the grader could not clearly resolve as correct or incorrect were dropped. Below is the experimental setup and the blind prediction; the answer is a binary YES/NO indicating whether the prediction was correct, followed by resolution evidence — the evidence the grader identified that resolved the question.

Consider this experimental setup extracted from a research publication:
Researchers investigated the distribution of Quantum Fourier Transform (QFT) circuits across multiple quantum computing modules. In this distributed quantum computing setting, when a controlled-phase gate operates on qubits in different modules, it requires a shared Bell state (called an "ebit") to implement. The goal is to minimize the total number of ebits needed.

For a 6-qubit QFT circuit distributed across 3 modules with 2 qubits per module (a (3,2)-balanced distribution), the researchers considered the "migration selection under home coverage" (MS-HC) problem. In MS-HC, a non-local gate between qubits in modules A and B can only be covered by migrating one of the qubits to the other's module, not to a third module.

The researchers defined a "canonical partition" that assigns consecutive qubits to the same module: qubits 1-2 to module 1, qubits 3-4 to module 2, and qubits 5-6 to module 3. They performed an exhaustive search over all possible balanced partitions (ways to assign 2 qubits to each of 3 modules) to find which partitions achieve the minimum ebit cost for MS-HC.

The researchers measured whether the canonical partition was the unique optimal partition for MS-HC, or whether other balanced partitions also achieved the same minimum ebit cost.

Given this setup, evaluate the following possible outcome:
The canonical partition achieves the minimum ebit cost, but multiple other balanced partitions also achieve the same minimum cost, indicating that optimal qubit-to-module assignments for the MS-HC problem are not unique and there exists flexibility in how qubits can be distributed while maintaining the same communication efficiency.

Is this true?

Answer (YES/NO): YES